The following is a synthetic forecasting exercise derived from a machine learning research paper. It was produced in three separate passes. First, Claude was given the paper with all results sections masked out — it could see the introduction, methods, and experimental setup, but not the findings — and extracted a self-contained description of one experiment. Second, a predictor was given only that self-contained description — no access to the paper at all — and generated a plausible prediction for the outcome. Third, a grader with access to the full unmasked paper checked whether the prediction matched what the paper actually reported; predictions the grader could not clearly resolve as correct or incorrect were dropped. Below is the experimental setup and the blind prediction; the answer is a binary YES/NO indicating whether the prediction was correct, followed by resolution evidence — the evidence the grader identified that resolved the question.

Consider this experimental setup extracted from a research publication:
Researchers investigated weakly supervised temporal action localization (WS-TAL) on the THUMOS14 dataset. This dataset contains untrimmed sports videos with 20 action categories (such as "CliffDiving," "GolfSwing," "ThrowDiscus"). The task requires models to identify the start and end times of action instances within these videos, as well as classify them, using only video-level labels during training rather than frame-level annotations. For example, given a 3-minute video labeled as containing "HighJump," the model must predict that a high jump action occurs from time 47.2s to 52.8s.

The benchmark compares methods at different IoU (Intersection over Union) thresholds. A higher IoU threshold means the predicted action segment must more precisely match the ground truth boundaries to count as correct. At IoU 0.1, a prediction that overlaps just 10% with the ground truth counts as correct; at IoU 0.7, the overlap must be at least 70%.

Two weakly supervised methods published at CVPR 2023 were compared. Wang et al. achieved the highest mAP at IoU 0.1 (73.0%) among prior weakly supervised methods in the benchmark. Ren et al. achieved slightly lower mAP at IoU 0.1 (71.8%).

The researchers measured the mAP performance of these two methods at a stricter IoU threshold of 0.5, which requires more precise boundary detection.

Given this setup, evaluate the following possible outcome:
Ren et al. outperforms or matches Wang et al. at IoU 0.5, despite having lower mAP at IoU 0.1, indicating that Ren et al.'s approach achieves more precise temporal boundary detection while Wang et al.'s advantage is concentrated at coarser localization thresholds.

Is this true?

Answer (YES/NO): YES